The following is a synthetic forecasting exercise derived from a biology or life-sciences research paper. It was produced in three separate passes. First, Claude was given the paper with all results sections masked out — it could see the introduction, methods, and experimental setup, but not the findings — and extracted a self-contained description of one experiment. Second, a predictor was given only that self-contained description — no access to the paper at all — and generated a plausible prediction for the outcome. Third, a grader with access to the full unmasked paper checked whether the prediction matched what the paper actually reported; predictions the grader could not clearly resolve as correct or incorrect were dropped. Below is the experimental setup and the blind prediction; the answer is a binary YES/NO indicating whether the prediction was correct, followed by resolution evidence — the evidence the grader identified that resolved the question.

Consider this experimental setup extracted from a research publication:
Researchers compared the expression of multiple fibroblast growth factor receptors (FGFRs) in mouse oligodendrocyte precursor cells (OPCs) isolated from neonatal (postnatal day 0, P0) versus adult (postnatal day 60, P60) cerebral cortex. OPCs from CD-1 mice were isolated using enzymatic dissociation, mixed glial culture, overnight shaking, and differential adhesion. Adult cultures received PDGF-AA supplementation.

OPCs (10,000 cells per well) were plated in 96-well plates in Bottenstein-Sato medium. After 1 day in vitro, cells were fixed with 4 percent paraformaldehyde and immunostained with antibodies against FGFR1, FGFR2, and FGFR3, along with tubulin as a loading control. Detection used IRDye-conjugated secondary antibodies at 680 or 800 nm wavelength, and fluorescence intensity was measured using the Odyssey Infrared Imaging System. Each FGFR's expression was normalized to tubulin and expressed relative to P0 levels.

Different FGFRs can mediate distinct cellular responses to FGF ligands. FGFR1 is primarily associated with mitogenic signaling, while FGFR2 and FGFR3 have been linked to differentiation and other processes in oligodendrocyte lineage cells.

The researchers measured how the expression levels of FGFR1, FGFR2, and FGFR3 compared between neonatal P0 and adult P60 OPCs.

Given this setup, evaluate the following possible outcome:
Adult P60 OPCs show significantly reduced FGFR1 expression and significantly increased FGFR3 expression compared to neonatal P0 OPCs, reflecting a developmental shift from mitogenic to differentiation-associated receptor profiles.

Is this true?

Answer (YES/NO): YES